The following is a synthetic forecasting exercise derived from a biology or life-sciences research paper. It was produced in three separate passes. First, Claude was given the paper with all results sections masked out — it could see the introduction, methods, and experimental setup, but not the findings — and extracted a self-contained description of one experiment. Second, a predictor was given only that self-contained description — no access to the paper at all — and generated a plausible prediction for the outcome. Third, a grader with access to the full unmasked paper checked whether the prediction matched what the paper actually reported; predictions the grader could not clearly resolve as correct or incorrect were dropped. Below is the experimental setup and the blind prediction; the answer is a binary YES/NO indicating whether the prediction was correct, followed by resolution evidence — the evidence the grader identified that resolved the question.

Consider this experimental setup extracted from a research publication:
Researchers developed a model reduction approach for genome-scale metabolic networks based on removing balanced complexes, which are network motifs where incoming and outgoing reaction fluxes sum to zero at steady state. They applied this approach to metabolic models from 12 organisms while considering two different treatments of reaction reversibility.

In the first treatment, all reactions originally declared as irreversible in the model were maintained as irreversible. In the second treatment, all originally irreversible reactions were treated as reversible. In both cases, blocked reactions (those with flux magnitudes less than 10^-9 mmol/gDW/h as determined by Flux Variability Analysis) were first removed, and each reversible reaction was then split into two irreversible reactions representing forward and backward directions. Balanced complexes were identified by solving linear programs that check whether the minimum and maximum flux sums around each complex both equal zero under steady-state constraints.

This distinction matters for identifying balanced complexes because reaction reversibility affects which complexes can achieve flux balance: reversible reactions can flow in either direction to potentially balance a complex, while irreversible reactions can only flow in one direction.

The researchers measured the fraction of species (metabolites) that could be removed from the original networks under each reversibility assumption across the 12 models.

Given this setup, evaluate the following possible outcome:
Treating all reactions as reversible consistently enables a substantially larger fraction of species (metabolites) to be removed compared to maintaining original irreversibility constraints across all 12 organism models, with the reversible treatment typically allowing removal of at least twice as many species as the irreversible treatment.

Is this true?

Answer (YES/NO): NO